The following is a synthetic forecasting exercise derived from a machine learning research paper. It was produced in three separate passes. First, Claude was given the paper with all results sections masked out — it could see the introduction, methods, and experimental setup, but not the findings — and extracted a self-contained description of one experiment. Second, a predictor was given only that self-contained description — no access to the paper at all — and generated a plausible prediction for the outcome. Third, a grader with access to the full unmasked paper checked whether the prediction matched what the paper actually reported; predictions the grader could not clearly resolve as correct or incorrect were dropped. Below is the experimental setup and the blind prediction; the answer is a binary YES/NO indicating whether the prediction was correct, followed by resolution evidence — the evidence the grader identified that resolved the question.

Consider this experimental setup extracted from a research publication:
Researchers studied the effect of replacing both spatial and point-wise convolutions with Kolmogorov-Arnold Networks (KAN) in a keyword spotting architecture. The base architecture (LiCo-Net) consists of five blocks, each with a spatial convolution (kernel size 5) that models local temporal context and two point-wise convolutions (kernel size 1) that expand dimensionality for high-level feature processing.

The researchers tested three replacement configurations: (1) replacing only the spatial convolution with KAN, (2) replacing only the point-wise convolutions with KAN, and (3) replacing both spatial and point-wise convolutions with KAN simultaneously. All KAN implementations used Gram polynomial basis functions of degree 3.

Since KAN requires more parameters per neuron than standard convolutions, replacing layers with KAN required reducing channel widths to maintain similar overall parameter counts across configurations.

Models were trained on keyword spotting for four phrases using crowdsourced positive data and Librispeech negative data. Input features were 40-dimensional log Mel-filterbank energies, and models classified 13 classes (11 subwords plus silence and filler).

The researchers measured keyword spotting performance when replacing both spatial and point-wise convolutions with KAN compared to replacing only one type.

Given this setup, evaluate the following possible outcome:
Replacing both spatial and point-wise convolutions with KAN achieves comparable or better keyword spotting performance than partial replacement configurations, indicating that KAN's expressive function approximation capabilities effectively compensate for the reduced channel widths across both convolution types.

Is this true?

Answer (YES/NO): NO